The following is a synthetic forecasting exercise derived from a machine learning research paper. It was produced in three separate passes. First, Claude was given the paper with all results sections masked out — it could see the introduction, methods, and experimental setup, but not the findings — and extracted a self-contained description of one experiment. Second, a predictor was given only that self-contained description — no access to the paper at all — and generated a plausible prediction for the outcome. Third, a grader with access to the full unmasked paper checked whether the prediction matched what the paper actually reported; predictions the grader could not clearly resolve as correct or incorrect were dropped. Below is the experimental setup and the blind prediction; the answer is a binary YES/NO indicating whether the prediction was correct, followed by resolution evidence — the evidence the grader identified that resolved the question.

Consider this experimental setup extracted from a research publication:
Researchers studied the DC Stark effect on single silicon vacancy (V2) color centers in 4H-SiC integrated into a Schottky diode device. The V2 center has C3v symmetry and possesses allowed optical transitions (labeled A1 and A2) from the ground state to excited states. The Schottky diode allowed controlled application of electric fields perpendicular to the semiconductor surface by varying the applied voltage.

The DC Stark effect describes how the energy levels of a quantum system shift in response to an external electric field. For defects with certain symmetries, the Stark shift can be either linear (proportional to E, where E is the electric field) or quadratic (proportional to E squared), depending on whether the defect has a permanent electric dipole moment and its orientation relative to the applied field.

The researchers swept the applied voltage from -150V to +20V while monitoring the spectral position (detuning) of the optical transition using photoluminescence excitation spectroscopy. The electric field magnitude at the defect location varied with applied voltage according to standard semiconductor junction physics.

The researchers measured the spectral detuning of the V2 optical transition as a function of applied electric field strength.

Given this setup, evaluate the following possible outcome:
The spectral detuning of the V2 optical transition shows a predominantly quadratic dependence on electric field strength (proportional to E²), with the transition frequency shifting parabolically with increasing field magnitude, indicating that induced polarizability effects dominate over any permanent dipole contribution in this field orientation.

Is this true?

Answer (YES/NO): YES